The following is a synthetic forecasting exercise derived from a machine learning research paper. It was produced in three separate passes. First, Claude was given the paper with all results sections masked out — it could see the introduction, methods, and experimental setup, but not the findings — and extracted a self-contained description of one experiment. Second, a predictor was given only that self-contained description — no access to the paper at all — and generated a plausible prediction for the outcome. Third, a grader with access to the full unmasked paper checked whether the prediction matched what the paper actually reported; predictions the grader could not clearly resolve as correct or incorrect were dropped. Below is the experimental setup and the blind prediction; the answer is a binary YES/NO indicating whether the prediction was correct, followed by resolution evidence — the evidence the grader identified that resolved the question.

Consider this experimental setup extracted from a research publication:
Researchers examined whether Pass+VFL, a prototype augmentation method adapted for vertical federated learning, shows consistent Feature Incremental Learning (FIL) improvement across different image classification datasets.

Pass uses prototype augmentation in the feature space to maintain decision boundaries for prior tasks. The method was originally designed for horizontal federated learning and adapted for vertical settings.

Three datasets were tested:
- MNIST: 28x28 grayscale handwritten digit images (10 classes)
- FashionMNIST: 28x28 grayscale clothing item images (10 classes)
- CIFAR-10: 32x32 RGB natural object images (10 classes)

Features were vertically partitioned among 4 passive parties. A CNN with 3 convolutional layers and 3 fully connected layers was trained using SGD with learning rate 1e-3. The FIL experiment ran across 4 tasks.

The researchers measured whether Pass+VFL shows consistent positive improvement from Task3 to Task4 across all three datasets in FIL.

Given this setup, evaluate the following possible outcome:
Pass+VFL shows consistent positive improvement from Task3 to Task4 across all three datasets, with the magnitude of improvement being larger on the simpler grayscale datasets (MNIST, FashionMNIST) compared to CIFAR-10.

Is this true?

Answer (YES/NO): NO